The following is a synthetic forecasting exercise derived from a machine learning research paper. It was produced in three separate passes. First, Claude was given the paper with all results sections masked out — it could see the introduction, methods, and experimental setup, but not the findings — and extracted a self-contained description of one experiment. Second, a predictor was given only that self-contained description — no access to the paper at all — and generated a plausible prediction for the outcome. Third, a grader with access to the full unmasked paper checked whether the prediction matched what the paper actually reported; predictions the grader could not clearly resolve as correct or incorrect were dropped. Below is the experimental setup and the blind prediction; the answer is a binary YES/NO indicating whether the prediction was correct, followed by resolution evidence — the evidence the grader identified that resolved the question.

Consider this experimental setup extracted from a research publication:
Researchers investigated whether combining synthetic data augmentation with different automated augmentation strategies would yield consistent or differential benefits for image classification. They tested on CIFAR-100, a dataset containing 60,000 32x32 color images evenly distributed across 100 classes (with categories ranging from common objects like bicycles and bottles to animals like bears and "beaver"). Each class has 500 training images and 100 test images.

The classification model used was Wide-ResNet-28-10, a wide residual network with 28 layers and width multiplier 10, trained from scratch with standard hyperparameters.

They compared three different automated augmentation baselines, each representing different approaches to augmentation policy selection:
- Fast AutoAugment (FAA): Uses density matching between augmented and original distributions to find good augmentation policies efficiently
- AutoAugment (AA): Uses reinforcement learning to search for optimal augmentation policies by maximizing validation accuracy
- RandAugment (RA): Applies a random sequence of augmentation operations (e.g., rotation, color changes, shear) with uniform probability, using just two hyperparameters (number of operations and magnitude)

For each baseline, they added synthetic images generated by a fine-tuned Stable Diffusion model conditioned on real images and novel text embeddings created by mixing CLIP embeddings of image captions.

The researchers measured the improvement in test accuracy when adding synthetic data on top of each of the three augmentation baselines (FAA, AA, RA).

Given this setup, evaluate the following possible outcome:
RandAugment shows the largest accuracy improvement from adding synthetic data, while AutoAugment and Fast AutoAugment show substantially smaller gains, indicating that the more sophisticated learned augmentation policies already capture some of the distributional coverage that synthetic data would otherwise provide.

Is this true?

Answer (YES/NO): NO